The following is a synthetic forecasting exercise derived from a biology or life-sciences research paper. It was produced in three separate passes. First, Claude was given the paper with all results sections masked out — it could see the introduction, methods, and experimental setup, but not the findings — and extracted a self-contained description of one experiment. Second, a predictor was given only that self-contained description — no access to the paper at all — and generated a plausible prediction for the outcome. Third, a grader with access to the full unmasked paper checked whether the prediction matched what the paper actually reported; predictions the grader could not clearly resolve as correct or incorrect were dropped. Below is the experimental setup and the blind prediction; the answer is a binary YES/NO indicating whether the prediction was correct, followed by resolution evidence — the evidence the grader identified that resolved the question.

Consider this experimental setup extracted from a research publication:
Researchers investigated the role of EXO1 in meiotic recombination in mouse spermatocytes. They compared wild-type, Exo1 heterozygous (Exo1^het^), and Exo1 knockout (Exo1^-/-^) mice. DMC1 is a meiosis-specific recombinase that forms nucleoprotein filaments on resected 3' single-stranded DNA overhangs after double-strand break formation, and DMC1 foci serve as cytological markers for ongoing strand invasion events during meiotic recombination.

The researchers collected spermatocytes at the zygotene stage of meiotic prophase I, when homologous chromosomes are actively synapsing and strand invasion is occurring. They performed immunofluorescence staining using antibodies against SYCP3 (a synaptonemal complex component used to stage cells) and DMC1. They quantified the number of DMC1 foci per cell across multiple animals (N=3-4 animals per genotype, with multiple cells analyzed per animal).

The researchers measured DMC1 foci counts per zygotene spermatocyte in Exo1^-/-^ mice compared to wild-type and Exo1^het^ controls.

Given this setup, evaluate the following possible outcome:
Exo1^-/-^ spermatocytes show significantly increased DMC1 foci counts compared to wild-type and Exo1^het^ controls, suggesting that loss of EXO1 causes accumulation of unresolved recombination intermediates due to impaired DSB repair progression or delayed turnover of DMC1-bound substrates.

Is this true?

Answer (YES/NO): NO